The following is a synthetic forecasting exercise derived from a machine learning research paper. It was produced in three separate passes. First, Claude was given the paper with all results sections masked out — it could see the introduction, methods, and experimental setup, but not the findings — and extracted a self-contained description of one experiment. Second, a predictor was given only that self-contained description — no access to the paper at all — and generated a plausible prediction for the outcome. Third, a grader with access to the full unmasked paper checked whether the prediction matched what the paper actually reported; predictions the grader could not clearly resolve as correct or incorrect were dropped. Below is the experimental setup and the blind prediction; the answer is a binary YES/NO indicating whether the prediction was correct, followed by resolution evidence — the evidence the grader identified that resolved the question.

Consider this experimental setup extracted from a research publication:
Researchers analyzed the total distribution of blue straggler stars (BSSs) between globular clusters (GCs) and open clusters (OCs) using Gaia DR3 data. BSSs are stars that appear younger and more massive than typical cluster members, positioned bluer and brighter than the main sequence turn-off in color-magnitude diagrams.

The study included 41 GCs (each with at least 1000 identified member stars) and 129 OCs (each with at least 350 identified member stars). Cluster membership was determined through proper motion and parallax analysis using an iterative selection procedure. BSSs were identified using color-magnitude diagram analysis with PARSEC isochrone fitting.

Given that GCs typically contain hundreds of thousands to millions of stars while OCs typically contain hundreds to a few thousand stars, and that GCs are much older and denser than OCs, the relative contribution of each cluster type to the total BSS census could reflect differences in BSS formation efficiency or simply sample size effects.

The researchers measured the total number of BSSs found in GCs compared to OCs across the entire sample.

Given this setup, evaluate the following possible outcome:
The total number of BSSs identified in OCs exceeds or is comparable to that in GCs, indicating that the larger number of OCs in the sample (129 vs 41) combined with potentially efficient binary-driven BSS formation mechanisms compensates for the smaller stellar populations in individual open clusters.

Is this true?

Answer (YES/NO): NO